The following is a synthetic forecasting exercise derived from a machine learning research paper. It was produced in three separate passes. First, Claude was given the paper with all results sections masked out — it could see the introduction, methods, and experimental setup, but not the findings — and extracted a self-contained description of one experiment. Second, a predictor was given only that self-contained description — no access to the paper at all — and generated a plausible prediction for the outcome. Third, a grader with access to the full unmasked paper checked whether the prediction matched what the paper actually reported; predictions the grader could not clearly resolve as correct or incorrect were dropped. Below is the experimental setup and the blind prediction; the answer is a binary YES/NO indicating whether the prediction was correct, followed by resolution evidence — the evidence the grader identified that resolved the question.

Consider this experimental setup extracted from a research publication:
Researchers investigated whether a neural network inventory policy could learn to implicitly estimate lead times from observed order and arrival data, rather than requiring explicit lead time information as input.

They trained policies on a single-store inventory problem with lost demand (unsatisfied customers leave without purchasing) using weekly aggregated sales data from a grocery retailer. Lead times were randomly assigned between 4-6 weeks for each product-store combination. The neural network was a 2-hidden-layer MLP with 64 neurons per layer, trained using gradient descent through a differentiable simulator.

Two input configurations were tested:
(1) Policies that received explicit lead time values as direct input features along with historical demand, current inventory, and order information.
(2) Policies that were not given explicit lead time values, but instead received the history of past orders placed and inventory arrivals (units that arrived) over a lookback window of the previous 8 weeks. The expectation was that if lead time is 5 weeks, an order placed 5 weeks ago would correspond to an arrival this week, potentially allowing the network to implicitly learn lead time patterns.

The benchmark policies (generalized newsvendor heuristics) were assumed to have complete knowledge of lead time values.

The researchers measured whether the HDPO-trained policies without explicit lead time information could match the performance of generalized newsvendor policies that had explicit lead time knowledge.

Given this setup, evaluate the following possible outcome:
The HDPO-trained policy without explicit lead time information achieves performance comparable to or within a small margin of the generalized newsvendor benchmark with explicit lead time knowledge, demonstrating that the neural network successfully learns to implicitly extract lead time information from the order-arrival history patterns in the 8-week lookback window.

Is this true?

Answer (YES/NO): NO